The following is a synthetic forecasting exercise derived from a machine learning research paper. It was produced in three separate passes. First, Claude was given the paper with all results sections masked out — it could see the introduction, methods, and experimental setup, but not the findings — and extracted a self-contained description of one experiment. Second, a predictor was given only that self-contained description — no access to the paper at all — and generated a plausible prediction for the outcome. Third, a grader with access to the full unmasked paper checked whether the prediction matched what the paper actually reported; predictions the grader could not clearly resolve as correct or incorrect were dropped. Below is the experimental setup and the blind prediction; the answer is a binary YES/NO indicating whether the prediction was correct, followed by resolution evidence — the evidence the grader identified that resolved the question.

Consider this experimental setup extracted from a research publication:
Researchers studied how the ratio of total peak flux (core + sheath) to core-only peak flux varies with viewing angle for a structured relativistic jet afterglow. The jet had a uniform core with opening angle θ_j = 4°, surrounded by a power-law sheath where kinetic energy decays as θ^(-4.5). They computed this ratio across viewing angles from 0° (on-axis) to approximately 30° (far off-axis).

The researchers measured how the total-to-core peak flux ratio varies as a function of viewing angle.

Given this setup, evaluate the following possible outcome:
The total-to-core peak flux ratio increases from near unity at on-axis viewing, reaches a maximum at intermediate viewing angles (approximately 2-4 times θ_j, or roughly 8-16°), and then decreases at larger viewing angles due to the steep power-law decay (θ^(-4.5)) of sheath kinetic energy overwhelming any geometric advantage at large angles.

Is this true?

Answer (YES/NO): NO